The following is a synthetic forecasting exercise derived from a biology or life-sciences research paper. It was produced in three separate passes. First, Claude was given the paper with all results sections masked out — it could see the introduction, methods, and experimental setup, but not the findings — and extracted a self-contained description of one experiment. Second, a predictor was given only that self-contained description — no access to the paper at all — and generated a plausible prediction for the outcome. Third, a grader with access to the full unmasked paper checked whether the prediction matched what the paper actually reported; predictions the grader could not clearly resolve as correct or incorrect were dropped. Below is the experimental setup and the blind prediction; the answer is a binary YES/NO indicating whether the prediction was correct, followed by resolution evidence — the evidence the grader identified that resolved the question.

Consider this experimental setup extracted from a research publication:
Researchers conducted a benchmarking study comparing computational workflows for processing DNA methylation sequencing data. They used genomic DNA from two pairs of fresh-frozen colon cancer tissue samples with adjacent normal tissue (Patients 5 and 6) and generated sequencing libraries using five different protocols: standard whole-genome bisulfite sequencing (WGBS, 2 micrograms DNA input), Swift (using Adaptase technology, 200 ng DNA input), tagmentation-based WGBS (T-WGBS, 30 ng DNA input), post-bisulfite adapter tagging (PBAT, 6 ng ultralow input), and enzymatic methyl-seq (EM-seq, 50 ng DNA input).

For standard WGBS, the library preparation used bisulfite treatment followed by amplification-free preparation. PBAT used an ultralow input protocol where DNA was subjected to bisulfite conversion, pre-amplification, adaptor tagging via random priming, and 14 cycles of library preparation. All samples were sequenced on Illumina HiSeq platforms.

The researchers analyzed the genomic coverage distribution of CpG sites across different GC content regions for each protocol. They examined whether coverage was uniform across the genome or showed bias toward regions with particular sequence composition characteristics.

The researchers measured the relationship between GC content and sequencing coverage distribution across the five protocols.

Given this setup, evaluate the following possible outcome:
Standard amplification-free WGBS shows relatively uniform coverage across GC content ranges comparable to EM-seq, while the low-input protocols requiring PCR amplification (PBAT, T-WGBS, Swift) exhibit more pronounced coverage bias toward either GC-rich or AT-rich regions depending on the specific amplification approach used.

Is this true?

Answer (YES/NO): NO